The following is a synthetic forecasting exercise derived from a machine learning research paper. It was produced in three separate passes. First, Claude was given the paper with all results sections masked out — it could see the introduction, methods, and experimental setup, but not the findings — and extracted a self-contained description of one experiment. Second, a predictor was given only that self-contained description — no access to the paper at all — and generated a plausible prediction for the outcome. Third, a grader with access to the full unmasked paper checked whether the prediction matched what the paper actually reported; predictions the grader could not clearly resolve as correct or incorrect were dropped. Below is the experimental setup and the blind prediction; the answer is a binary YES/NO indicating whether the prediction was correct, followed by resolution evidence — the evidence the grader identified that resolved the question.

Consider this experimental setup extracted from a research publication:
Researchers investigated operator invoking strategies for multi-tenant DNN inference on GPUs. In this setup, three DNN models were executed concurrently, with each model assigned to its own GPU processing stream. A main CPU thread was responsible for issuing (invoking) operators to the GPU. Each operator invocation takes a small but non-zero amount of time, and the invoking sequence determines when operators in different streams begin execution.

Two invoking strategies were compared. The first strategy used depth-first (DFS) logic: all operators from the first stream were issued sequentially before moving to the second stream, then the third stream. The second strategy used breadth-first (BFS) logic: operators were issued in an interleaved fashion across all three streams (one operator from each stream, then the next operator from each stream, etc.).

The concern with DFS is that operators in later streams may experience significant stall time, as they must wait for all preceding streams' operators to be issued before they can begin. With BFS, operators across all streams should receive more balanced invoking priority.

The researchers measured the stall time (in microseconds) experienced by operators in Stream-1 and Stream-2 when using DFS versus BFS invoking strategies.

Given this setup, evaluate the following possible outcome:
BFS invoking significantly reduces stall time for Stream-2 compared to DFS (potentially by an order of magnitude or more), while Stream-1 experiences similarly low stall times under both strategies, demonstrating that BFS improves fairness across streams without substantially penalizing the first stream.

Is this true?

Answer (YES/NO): NO